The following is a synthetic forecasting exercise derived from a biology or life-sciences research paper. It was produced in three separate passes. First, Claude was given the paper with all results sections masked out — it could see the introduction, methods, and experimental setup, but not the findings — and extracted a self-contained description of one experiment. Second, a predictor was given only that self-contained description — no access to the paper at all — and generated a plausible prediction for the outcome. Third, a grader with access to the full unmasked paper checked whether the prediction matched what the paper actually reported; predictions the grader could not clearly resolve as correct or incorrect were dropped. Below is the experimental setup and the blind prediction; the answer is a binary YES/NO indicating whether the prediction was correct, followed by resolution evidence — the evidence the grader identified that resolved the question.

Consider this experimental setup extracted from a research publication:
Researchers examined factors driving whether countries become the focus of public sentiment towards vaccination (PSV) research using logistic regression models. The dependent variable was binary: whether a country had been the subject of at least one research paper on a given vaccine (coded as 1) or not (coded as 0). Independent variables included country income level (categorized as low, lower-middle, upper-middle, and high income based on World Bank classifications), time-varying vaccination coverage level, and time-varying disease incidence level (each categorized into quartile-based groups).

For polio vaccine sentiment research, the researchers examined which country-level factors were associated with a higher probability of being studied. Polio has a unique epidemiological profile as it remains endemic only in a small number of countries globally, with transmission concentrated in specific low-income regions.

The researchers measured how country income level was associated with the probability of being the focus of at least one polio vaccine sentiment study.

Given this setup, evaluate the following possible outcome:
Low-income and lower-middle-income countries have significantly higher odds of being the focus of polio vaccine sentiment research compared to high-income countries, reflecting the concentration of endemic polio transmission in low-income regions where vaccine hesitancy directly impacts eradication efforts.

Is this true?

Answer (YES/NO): YES